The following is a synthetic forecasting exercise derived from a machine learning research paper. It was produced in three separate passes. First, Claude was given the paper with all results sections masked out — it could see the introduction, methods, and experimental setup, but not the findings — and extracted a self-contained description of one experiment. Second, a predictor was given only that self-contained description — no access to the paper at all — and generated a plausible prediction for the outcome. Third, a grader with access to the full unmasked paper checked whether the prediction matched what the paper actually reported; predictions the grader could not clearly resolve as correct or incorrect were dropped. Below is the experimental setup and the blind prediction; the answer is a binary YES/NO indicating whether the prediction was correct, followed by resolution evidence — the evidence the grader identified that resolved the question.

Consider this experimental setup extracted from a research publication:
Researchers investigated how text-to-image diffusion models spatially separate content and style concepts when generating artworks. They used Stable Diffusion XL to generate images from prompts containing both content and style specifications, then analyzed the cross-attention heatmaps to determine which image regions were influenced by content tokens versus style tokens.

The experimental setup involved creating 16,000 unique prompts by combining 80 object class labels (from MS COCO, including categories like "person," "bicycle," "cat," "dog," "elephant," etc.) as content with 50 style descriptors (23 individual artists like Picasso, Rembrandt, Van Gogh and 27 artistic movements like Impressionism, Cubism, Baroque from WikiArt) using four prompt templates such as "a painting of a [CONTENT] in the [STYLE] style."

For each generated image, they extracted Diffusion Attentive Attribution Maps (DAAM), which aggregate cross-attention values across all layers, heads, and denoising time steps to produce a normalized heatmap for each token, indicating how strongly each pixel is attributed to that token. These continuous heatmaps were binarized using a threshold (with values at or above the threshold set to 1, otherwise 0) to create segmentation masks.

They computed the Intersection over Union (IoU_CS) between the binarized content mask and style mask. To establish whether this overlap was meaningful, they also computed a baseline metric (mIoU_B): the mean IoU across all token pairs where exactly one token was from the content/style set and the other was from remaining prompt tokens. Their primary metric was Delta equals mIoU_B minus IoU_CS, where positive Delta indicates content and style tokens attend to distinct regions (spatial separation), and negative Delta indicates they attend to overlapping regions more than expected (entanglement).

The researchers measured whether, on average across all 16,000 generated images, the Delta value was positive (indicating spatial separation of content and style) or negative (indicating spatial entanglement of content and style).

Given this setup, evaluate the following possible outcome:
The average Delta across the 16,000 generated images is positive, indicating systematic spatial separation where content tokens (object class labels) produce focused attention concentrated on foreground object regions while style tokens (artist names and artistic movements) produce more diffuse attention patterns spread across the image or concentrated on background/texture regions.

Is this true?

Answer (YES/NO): YES